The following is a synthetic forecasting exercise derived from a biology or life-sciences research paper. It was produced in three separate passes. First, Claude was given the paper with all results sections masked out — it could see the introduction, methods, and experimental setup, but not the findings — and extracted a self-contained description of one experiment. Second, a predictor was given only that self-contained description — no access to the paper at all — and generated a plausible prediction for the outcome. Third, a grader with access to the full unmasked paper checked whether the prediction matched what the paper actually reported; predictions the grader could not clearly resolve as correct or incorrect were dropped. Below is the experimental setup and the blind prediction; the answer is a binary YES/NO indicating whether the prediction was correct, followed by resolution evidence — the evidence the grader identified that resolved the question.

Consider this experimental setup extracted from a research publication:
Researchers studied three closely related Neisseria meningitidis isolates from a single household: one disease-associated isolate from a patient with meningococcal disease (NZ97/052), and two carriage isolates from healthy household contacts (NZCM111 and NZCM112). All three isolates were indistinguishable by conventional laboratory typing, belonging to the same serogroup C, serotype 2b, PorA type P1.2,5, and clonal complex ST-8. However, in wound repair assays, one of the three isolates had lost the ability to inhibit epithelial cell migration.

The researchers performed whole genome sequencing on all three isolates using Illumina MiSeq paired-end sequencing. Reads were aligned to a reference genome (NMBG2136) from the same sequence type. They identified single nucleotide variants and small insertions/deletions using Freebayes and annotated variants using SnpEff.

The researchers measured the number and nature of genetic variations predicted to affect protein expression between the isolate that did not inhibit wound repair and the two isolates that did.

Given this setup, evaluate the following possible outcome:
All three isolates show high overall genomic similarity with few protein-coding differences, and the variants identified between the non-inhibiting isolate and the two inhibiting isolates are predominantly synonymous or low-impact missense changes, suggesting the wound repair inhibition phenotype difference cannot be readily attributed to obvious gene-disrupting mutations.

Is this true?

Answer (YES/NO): NO